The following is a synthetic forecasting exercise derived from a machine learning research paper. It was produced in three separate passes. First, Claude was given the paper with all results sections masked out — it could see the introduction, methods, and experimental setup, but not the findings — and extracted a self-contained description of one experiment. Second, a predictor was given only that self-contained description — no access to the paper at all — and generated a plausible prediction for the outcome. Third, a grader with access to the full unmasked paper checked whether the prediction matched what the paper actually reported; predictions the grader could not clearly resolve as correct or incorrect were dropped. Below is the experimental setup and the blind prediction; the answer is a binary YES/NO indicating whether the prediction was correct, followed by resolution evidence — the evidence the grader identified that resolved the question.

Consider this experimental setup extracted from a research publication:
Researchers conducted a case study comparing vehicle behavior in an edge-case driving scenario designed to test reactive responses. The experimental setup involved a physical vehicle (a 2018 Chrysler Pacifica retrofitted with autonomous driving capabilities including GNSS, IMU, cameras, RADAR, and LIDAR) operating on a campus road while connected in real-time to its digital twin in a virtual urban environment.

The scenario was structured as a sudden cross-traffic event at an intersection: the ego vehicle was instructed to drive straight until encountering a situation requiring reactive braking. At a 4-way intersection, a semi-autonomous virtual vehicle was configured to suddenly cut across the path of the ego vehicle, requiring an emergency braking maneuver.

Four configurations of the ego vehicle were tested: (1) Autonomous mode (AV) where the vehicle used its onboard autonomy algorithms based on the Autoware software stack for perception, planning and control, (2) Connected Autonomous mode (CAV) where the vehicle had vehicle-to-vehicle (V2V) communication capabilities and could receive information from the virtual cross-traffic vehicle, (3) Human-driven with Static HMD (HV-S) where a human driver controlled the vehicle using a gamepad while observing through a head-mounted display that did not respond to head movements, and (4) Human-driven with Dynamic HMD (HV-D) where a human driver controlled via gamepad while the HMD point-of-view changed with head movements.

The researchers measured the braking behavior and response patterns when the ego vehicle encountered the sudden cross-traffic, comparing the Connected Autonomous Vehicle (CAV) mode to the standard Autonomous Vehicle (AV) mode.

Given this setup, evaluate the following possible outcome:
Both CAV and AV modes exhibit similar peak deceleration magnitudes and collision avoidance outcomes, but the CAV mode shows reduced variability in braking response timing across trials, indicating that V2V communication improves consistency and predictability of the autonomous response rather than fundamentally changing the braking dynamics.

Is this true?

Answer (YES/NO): NO